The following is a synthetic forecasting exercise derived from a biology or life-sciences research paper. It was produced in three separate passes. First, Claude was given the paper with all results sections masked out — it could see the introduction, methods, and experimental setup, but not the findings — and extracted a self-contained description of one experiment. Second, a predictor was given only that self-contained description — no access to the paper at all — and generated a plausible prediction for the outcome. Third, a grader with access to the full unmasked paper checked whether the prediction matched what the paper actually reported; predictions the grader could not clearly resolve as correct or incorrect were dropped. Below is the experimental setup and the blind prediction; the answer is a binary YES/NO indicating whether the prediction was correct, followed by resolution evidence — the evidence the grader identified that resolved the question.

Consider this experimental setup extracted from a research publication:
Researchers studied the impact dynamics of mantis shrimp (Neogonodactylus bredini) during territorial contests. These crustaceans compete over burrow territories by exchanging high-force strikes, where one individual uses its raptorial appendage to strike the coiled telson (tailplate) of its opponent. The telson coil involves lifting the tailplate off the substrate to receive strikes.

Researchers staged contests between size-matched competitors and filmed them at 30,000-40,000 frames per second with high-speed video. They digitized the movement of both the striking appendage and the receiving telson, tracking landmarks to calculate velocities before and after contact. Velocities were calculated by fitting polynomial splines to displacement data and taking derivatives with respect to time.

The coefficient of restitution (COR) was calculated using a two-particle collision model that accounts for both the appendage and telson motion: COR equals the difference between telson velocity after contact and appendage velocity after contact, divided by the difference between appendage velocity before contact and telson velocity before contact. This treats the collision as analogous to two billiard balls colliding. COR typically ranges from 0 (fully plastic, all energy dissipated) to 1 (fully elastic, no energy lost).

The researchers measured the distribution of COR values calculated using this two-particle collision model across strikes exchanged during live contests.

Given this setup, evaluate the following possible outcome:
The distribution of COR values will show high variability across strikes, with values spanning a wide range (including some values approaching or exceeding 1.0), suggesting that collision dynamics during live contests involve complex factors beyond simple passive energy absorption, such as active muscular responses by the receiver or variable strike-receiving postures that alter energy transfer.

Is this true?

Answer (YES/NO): NO